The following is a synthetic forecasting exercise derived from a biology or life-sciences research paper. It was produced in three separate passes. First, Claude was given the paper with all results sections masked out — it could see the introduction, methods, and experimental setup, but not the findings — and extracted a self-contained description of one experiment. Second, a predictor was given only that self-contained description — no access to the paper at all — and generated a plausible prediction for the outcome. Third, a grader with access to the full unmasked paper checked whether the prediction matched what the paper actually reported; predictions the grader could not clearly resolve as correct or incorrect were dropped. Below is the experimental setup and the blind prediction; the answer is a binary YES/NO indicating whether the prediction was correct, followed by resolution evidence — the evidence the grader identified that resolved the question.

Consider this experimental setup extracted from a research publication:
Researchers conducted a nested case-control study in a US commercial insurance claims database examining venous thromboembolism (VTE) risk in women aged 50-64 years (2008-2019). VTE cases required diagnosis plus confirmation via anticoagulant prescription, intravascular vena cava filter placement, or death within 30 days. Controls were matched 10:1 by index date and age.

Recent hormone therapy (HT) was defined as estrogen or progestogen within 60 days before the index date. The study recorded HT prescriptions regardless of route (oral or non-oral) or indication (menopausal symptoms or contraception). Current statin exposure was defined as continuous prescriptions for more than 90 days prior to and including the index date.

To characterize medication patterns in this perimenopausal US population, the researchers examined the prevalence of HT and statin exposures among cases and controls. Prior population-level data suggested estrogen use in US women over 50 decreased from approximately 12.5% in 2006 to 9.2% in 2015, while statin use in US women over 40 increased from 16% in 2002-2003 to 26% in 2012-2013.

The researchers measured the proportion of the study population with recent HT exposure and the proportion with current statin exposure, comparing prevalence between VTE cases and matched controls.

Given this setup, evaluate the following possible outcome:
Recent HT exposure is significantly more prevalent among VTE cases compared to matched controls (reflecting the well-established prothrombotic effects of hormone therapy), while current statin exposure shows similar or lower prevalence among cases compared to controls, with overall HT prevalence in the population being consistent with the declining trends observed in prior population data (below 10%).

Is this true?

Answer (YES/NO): NO